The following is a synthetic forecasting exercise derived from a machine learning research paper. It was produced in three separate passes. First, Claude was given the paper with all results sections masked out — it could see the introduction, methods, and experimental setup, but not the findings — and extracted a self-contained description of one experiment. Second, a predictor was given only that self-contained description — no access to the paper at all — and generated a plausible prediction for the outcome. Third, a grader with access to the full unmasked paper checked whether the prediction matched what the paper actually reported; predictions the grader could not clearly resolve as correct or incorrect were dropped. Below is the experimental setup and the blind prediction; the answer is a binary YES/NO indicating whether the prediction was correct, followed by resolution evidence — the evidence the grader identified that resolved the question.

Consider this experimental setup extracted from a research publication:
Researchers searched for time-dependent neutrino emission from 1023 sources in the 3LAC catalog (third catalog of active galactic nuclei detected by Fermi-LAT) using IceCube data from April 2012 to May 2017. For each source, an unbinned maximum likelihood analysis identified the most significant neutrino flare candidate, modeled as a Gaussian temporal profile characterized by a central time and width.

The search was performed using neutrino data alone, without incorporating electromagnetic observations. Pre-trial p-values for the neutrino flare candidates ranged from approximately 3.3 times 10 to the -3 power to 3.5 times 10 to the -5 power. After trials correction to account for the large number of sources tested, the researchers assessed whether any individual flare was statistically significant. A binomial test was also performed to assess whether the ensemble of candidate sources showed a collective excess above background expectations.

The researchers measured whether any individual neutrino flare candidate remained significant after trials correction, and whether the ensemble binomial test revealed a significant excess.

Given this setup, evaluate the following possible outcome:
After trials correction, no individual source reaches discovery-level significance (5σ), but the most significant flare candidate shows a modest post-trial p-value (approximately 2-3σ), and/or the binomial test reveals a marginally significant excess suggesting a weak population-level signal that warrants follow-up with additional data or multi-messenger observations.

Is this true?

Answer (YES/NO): NO